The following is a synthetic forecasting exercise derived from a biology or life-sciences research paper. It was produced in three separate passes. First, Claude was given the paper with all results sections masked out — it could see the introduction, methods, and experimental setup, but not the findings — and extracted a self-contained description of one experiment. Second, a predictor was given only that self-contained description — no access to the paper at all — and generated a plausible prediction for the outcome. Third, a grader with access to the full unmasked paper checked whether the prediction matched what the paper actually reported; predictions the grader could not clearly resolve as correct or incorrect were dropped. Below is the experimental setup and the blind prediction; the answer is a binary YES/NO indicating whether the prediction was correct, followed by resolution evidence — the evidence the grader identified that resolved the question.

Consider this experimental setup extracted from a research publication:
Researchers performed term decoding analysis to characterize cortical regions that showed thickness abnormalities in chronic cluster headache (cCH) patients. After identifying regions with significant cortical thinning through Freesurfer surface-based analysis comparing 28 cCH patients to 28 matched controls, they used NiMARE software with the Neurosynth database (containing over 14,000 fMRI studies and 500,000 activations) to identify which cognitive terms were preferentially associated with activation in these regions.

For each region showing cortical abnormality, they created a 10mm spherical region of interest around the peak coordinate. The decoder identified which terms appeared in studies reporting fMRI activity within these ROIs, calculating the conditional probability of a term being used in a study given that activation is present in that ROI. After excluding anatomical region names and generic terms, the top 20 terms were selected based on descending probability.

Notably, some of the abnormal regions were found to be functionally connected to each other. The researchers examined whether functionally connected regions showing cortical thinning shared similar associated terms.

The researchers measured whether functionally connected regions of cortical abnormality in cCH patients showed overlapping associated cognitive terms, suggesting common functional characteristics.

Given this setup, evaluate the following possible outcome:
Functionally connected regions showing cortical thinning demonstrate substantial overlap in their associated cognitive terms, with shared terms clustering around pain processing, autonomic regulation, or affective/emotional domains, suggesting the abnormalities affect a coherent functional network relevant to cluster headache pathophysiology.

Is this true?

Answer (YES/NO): NO